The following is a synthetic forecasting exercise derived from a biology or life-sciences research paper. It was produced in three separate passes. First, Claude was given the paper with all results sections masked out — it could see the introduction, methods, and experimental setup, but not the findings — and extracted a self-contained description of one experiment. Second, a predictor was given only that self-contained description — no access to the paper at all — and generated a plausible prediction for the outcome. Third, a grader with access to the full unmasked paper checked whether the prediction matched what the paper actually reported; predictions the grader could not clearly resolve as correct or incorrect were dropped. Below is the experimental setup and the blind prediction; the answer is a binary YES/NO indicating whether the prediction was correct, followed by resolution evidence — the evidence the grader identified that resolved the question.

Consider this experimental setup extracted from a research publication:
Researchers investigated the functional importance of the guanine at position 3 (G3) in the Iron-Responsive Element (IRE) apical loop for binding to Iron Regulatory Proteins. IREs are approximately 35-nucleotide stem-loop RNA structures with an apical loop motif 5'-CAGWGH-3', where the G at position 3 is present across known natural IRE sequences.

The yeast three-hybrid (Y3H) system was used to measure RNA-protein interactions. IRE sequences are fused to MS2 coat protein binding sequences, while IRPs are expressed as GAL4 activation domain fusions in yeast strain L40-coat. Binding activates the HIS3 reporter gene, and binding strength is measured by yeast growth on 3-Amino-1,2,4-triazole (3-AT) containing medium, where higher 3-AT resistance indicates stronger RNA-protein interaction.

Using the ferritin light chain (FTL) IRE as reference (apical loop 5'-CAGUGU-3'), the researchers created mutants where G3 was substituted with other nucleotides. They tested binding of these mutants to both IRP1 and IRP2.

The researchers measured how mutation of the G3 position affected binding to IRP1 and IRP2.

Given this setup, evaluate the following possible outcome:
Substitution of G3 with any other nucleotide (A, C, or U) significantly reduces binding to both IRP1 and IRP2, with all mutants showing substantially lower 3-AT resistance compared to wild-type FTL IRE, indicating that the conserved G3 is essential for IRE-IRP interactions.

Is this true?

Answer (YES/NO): NO